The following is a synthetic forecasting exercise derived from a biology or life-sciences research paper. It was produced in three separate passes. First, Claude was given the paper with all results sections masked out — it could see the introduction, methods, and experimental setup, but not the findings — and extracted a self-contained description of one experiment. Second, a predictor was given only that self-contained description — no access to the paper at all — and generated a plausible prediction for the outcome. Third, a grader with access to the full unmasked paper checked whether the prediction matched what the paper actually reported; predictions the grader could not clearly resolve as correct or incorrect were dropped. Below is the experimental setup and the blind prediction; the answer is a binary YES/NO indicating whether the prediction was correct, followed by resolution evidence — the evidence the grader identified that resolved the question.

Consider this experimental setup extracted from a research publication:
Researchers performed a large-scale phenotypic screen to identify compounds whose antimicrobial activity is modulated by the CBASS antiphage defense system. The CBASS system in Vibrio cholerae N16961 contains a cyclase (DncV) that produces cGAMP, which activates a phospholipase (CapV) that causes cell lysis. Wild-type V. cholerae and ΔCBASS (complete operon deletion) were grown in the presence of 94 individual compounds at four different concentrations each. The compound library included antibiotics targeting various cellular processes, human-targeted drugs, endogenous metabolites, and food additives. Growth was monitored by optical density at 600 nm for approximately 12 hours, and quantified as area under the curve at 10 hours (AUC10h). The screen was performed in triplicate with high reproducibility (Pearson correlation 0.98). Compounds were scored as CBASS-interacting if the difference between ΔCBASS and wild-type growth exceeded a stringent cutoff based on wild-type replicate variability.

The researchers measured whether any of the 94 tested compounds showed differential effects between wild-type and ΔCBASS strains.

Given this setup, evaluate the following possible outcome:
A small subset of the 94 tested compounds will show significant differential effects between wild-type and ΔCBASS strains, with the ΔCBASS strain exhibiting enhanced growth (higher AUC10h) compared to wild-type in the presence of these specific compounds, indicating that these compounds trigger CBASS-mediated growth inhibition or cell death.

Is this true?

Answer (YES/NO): YES